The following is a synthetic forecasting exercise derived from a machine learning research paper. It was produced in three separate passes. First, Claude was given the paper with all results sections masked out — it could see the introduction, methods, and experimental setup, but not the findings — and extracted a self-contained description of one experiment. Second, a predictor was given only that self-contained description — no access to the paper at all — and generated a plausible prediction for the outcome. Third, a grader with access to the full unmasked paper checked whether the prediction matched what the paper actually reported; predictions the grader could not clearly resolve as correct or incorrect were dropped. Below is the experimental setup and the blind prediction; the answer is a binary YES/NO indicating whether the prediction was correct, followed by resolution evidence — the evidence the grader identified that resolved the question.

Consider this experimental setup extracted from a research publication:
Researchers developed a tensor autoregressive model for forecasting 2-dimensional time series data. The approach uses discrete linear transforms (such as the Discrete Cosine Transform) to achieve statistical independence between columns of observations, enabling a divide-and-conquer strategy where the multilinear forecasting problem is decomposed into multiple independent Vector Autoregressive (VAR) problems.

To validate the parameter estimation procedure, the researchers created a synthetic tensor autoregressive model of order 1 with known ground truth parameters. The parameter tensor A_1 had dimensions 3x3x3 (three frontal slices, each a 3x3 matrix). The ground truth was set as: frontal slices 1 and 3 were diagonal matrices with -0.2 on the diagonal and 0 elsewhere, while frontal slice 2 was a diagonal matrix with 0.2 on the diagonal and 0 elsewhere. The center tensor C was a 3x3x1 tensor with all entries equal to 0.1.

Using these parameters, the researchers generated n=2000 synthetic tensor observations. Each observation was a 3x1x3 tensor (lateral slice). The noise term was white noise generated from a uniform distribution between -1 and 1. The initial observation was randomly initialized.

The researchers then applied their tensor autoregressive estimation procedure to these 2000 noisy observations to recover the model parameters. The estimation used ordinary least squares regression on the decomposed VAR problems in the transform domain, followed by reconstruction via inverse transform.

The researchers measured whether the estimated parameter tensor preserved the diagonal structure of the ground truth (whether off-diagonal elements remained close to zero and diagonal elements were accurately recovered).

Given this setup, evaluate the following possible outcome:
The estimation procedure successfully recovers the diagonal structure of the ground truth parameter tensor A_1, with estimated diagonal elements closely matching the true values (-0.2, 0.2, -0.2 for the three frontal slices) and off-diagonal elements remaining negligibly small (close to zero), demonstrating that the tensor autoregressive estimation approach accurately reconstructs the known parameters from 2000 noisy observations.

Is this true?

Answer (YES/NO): YES